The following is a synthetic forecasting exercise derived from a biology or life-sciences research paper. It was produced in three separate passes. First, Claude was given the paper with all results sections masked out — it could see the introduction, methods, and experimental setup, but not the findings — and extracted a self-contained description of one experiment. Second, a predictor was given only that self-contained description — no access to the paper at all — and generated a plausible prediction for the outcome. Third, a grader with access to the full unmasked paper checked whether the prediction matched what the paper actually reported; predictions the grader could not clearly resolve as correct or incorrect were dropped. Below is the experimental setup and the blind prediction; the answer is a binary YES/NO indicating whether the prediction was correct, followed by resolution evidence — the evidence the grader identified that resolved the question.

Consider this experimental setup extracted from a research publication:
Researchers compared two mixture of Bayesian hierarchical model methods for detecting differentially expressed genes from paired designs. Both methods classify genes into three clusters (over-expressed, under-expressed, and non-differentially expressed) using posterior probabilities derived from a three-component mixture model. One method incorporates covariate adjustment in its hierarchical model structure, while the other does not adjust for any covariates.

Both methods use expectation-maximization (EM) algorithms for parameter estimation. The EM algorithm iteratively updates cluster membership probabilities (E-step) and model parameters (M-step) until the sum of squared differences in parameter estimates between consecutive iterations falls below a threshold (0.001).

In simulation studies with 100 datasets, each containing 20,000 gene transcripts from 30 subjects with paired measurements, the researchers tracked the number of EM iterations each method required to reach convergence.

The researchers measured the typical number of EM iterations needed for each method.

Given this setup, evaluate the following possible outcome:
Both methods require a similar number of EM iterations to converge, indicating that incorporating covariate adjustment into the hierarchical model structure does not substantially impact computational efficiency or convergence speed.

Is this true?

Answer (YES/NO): NO